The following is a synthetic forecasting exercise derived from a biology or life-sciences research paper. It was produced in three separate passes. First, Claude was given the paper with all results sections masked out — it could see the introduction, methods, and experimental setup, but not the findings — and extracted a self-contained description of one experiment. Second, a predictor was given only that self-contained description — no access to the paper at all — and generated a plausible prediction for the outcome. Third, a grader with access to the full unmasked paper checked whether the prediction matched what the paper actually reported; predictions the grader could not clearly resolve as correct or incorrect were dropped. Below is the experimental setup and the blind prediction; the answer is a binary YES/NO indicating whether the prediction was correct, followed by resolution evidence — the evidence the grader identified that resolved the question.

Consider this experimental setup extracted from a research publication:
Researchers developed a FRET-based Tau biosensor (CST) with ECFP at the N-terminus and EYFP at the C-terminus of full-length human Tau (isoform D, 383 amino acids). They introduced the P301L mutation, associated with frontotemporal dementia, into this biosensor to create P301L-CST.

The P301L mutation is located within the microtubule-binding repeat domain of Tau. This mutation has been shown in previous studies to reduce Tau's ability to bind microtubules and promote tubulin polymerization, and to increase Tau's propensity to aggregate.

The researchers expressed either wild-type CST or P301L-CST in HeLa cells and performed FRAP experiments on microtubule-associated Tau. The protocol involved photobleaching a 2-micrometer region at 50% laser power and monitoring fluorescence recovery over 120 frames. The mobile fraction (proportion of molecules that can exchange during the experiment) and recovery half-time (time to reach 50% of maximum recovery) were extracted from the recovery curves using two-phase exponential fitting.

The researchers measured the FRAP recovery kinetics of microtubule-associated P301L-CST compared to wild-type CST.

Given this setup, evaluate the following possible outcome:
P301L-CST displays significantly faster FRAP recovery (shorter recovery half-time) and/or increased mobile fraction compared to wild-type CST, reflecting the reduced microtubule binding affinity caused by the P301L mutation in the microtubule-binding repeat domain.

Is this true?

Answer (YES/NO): YES